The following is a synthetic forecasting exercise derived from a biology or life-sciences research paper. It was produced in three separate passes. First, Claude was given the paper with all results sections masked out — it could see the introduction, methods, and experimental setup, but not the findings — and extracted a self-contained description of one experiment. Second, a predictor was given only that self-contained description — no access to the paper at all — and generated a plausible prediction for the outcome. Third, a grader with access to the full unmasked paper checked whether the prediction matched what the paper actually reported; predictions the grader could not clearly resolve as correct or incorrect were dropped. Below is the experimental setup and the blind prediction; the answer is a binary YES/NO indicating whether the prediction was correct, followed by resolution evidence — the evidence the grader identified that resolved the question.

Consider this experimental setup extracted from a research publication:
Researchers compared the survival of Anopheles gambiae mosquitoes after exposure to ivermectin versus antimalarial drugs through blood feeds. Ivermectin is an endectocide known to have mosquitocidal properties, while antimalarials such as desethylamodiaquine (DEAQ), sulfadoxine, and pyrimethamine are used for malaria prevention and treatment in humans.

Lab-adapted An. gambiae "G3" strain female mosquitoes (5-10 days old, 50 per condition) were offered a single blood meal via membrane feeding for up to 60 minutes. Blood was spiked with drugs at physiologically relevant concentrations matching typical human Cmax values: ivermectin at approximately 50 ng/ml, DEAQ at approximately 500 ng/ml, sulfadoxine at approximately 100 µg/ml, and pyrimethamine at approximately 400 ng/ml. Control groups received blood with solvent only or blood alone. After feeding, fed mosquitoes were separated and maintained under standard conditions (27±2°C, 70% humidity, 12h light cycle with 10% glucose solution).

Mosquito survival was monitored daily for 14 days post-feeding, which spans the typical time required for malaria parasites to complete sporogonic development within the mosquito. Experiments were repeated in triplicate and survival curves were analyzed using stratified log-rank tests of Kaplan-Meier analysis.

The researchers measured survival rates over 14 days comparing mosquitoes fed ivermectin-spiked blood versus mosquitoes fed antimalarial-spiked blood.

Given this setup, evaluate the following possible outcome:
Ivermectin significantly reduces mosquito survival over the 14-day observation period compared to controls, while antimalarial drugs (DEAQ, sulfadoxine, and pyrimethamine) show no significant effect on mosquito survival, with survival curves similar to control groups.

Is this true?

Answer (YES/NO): YES